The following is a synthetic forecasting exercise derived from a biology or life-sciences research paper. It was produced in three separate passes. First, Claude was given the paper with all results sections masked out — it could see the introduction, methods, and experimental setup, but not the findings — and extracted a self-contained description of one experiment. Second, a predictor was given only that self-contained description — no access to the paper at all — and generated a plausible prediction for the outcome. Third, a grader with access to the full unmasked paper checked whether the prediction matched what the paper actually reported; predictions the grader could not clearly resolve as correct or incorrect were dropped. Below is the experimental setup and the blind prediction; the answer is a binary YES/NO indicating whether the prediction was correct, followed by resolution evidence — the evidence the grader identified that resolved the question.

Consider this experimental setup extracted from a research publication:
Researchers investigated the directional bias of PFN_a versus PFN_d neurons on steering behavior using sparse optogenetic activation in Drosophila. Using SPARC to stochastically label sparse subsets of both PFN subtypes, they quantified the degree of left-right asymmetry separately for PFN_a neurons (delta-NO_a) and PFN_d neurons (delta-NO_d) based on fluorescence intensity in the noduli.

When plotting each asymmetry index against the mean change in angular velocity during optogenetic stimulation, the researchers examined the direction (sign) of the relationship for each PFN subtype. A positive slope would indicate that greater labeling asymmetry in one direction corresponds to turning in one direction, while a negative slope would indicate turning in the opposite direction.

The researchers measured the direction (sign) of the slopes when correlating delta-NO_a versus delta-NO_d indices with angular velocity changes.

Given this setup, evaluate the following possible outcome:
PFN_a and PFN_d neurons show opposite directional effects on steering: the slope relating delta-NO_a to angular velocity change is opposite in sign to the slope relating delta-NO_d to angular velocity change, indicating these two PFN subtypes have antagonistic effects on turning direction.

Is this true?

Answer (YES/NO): YES